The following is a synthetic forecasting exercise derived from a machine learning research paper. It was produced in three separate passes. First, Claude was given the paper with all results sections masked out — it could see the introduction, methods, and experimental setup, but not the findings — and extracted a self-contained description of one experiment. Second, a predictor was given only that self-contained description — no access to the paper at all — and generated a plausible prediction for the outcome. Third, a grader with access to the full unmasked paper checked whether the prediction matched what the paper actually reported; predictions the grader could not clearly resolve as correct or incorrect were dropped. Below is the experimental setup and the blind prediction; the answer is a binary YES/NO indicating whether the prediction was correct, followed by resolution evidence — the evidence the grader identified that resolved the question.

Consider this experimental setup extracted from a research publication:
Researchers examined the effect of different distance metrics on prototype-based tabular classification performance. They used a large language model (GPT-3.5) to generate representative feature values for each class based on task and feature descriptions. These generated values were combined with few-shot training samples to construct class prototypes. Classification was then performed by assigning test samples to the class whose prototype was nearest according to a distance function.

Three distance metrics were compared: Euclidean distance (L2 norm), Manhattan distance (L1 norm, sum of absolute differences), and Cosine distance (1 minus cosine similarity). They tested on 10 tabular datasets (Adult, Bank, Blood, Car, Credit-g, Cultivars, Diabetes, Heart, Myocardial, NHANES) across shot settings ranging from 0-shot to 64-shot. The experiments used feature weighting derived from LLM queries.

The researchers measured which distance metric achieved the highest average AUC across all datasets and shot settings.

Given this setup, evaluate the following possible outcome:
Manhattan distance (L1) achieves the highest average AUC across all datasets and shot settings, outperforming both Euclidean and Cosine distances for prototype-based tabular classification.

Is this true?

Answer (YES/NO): YES